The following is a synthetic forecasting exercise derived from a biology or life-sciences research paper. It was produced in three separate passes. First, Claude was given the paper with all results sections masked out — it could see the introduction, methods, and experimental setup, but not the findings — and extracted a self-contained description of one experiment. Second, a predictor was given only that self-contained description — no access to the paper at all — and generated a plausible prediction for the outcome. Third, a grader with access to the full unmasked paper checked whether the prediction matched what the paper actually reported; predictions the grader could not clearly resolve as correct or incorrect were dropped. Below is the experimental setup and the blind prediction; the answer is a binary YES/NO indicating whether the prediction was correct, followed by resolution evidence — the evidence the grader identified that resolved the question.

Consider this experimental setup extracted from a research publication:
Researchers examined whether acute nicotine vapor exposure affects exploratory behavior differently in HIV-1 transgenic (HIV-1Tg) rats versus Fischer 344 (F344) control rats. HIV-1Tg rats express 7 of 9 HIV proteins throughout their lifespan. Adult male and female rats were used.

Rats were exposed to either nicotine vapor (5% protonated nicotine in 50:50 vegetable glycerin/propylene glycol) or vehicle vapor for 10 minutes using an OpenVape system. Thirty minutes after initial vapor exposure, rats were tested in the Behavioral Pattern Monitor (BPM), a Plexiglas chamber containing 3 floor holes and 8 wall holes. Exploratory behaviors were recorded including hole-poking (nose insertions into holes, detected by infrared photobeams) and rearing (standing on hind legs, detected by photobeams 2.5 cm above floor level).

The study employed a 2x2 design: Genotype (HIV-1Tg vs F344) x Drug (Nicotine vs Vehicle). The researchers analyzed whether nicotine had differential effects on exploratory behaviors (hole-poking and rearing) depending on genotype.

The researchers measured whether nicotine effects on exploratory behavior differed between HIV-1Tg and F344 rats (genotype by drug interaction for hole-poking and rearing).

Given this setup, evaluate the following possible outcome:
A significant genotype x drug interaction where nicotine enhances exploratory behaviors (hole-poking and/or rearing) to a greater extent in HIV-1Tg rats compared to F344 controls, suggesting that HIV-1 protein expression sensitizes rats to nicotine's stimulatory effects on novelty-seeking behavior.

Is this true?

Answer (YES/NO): NO